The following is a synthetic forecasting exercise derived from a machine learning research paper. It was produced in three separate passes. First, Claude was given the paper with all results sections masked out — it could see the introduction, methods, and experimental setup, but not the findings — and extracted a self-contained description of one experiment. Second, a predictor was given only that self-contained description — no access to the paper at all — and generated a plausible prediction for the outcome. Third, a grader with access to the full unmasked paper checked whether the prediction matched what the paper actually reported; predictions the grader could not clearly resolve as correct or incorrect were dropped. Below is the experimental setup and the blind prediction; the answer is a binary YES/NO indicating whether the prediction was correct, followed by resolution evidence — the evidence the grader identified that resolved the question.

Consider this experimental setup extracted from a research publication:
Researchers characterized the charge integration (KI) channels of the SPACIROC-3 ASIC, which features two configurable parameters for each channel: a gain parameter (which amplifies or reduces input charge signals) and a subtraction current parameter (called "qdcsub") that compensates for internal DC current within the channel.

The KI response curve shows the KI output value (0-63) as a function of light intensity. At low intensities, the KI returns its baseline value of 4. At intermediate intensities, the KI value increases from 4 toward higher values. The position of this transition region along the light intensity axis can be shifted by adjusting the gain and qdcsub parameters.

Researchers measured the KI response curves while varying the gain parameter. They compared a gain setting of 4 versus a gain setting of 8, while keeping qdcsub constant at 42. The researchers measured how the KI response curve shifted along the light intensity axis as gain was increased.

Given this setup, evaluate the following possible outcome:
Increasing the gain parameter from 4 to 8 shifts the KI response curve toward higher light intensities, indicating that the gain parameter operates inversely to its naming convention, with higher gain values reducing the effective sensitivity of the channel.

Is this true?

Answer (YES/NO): NO